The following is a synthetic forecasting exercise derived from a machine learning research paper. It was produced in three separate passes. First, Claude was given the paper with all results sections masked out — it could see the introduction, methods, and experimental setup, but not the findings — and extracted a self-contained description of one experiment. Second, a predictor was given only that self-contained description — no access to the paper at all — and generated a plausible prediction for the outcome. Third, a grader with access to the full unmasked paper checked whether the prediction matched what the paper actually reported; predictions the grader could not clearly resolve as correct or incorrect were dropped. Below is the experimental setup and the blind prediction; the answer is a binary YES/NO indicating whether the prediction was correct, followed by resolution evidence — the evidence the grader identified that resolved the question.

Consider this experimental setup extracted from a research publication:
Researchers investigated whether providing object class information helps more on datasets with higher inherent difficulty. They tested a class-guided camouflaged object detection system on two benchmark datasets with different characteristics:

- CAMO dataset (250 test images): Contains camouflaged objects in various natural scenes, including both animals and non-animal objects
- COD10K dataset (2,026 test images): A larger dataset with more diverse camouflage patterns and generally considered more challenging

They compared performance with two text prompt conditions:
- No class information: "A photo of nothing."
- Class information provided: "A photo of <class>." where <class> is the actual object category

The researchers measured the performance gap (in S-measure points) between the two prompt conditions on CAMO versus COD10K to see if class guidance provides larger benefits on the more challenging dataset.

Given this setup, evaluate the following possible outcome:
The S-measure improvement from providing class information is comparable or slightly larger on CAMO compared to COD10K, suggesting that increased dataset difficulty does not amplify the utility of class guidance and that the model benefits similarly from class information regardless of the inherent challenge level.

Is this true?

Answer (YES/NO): YES